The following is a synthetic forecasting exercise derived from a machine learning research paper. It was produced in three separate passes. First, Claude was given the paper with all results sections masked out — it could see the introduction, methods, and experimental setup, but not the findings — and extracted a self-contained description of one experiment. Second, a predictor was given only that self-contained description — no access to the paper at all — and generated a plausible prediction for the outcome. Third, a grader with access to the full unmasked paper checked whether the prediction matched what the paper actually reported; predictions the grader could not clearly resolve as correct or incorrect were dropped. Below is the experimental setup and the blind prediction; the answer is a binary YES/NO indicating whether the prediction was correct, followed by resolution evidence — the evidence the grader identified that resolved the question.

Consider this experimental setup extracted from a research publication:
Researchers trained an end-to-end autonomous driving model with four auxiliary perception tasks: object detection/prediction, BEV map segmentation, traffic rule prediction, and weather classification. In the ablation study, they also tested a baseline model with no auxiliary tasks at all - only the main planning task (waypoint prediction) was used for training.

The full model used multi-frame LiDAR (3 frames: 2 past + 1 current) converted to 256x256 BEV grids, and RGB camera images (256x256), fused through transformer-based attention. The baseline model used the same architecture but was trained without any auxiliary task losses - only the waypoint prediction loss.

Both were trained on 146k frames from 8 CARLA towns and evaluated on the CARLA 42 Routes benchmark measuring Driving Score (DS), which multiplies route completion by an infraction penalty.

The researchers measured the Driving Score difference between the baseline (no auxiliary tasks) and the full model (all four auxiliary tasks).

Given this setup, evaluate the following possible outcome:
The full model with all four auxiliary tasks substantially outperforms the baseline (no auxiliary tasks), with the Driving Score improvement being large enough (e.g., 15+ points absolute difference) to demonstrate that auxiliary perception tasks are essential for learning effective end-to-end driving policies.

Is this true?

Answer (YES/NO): YES